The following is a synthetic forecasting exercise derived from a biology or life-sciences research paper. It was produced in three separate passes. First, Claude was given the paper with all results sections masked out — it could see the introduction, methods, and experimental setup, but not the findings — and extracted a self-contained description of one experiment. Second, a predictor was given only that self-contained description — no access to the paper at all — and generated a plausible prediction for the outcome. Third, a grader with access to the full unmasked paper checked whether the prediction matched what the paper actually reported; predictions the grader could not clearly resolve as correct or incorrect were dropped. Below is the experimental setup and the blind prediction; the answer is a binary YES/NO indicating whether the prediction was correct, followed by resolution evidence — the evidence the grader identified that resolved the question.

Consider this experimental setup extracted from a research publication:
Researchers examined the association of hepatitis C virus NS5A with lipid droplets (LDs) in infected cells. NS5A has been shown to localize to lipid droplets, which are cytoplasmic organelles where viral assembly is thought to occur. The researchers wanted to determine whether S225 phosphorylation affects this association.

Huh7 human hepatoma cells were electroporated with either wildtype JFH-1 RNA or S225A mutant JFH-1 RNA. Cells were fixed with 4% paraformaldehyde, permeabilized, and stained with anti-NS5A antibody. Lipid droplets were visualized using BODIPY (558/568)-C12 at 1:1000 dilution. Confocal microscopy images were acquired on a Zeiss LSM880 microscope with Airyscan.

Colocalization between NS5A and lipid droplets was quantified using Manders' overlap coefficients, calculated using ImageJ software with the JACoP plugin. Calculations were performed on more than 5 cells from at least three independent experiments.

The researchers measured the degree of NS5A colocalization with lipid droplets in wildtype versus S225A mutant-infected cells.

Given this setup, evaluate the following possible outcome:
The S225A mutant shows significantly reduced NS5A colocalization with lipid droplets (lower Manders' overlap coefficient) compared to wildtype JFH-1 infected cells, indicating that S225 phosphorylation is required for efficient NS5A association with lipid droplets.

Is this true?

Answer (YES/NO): YES